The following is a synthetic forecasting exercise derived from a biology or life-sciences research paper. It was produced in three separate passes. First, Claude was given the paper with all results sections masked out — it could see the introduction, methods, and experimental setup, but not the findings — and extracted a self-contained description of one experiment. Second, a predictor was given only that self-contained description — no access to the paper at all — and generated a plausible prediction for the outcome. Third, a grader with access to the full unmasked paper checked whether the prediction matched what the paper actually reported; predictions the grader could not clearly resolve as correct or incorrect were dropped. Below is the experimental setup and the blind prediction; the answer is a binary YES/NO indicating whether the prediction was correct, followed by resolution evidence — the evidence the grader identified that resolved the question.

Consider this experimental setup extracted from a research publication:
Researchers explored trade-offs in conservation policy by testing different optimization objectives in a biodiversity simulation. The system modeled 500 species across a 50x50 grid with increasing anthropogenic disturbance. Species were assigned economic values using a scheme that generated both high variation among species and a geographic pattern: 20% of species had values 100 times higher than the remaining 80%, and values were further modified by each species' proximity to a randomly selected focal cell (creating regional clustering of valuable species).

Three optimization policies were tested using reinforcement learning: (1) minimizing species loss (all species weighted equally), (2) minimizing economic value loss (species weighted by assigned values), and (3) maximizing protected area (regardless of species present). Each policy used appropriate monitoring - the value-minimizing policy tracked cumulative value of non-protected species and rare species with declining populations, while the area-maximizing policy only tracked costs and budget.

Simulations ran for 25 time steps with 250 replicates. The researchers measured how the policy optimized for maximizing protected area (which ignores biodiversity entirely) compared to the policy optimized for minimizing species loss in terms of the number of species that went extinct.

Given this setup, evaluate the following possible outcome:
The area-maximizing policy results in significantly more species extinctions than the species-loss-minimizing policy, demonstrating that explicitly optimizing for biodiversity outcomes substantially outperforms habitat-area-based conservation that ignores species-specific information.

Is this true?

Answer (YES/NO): YES